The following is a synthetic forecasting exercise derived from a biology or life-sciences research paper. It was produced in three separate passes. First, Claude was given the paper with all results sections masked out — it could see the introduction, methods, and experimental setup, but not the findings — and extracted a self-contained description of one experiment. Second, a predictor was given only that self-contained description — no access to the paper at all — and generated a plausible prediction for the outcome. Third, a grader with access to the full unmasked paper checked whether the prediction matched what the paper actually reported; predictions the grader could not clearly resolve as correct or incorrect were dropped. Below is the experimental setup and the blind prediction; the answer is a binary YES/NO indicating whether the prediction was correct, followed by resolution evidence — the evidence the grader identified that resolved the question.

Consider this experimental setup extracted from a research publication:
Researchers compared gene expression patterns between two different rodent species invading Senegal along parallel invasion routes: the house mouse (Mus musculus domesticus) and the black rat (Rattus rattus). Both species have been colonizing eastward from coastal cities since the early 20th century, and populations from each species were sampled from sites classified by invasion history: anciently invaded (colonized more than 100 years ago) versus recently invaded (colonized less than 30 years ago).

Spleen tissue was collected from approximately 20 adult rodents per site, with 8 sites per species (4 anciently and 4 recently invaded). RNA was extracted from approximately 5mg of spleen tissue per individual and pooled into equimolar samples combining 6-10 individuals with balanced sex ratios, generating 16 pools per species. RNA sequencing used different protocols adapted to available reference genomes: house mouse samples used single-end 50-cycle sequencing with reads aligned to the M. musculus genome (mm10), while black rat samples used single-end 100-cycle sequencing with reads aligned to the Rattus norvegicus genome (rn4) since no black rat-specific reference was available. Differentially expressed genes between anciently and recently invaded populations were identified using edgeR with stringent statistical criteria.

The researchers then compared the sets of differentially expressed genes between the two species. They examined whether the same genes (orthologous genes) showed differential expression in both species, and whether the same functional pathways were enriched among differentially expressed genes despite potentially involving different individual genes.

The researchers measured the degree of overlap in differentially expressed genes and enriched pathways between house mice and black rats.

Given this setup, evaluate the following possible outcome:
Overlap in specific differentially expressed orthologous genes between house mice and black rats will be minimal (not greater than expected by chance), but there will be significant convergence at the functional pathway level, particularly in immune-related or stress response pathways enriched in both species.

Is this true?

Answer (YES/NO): NO